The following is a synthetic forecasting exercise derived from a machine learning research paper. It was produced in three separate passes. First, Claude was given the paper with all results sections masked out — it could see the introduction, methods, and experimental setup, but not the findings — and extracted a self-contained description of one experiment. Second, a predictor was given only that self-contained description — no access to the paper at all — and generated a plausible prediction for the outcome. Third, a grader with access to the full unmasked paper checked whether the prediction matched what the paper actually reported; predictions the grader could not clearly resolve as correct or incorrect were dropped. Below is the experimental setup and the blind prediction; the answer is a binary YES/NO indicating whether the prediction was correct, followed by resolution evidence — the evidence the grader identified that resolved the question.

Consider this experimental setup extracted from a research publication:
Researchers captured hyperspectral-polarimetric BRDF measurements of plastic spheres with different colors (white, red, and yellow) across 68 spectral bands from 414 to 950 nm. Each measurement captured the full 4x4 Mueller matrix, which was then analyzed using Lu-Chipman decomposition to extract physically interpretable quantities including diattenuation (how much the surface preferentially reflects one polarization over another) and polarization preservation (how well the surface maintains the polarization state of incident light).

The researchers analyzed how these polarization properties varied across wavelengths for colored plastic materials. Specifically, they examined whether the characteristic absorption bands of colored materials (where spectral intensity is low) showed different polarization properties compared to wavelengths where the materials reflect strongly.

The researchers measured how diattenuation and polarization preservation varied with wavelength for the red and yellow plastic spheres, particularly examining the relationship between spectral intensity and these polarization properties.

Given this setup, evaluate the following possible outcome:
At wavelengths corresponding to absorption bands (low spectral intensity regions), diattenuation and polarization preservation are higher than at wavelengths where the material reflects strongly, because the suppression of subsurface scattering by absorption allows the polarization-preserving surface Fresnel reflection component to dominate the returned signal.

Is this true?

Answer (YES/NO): NO